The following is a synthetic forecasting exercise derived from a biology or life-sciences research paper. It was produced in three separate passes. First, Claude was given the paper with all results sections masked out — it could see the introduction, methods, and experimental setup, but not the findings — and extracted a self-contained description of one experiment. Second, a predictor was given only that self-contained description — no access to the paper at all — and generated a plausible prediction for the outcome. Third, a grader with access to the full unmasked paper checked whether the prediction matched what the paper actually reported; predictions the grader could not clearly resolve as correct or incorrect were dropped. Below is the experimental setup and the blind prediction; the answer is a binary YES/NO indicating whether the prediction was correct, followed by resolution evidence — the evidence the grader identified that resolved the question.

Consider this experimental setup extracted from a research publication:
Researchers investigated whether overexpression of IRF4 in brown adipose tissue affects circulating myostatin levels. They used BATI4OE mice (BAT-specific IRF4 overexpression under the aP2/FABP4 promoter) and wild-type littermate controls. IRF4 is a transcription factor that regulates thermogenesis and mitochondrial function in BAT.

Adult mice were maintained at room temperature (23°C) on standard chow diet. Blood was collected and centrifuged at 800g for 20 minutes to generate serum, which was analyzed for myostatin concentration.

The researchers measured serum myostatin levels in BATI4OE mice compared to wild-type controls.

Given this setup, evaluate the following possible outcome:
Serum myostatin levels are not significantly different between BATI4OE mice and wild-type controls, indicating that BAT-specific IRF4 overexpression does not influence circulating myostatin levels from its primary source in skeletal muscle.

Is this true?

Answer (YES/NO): NO